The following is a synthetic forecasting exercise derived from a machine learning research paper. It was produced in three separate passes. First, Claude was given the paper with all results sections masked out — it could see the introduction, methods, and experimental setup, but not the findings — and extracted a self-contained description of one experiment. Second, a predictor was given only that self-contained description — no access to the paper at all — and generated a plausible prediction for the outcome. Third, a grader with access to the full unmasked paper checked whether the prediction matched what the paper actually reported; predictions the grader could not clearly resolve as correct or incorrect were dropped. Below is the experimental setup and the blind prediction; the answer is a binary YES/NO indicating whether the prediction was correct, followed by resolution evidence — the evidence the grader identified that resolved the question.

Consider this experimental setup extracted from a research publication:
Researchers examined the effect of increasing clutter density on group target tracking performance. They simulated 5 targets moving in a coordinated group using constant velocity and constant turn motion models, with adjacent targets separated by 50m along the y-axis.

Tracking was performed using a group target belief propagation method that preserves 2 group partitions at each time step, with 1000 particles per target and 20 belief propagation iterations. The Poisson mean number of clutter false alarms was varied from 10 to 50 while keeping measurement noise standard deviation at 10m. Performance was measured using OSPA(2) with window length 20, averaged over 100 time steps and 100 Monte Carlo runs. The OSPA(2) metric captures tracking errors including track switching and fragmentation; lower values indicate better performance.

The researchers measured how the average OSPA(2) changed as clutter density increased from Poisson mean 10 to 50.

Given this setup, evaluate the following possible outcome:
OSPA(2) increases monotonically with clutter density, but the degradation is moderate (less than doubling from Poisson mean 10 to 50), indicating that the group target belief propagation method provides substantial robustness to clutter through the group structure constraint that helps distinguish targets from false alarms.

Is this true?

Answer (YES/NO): YES